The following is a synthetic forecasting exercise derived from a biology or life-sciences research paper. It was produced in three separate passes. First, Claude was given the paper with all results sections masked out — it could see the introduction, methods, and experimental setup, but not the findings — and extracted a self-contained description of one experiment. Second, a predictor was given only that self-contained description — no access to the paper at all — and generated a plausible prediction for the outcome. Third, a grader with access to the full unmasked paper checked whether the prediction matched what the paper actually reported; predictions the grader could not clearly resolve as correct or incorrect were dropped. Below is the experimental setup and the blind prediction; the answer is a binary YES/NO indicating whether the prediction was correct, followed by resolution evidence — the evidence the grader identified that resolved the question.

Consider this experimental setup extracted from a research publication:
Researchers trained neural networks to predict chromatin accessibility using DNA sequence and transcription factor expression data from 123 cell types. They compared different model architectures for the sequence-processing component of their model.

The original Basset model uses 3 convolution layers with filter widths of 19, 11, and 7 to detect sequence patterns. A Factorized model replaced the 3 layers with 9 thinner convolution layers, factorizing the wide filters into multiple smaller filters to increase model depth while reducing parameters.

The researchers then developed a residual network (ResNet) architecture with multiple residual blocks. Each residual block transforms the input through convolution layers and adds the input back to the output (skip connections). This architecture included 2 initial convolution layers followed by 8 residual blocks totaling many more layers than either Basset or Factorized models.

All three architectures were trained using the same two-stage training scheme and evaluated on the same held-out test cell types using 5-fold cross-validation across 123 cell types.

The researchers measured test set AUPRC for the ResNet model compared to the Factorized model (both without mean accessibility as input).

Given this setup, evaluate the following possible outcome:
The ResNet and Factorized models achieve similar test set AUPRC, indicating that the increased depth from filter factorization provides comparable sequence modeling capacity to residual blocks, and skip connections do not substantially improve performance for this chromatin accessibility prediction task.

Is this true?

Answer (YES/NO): NO